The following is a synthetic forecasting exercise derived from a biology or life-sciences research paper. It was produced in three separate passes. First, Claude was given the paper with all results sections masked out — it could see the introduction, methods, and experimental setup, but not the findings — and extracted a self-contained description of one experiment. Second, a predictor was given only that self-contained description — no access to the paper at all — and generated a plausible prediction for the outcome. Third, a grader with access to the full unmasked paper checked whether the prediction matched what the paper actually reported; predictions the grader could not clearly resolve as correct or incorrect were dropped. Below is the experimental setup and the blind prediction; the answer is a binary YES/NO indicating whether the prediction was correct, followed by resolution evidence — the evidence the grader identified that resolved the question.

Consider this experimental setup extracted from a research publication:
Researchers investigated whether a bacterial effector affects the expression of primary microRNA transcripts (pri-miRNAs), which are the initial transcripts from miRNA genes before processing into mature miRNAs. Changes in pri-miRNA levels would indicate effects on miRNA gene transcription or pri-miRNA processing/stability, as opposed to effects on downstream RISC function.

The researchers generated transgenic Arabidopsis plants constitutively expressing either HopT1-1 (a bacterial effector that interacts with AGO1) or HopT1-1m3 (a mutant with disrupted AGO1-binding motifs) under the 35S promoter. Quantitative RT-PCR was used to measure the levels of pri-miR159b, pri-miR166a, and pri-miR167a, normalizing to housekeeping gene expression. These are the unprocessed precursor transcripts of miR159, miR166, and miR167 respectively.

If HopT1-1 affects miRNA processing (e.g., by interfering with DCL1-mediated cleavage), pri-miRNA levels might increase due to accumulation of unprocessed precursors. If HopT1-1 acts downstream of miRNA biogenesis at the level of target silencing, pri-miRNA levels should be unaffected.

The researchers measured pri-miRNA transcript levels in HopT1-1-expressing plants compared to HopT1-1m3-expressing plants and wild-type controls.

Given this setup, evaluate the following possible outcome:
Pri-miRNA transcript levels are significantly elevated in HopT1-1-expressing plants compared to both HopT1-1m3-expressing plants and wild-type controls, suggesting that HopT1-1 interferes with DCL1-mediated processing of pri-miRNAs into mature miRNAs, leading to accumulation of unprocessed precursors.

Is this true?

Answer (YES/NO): NO